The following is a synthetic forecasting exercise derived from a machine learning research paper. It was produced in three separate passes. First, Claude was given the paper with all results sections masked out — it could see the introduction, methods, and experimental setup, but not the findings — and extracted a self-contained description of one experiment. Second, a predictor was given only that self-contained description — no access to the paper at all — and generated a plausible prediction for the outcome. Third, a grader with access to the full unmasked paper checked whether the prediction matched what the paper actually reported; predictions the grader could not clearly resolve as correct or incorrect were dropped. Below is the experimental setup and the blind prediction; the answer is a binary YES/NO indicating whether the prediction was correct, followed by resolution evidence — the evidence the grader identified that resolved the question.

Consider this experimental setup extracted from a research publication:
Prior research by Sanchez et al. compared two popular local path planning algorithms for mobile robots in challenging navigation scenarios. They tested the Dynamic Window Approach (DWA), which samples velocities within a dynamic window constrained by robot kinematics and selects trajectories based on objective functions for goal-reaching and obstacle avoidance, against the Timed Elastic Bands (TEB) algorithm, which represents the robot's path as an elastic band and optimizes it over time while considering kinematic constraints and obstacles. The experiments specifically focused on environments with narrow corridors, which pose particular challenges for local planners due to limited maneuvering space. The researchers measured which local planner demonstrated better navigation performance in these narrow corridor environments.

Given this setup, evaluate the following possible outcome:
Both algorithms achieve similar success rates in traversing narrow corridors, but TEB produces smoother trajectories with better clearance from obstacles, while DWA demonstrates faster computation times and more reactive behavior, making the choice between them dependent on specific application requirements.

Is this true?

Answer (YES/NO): NO